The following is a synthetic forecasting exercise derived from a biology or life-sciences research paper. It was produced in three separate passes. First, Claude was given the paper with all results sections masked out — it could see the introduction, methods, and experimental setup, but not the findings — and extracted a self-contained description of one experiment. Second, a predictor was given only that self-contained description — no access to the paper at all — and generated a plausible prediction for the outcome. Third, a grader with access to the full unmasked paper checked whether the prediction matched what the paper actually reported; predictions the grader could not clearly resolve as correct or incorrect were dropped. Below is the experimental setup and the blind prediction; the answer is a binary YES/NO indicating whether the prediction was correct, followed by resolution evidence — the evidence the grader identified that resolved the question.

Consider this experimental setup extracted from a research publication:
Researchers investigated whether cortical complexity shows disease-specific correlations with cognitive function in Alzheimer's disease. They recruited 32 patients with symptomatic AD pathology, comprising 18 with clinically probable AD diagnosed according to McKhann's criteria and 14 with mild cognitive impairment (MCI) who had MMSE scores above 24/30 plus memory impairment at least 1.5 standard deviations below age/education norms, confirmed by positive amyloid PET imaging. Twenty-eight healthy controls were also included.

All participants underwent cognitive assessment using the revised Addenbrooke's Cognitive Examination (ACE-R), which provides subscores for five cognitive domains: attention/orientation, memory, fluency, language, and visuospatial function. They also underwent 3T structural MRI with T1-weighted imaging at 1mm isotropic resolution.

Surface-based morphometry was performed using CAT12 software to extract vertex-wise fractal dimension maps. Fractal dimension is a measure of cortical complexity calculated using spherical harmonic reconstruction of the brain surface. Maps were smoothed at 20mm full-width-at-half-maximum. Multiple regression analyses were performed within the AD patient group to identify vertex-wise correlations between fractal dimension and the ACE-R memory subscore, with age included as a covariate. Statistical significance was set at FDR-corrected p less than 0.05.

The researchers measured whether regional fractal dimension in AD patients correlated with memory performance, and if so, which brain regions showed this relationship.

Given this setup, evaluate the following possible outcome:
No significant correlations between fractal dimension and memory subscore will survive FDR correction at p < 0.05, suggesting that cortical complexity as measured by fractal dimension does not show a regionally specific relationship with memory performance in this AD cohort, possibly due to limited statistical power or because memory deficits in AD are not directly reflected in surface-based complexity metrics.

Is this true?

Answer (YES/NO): YES